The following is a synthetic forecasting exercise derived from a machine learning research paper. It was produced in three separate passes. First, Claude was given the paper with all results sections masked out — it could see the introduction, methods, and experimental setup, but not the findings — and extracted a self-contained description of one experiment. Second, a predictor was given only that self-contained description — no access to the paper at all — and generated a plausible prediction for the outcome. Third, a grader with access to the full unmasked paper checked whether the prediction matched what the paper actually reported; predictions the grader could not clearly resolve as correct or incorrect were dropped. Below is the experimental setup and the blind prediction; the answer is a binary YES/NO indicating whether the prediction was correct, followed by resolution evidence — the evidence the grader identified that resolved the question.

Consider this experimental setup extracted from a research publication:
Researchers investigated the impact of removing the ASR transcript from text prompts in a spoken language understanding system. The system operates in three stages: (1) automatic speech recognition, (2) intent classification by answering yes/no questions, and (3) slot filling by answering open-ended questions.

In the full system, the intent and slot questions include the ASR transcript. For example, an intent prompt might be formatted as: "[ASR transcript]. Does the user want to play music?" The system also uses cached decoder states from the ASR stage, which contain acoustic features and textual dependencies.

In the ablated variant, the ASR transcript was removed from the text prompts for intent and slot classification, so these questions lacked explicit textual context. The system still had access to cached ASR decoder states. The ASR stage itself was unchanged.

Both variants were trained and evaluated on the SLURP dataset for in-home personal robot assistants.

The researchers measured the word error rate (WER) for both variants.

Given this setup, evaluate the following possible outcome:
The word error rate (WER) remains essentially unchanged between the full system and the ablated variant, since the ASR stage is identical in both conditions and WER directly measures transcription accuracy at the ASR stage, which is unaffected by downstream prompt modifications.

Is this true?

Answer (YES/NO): YES